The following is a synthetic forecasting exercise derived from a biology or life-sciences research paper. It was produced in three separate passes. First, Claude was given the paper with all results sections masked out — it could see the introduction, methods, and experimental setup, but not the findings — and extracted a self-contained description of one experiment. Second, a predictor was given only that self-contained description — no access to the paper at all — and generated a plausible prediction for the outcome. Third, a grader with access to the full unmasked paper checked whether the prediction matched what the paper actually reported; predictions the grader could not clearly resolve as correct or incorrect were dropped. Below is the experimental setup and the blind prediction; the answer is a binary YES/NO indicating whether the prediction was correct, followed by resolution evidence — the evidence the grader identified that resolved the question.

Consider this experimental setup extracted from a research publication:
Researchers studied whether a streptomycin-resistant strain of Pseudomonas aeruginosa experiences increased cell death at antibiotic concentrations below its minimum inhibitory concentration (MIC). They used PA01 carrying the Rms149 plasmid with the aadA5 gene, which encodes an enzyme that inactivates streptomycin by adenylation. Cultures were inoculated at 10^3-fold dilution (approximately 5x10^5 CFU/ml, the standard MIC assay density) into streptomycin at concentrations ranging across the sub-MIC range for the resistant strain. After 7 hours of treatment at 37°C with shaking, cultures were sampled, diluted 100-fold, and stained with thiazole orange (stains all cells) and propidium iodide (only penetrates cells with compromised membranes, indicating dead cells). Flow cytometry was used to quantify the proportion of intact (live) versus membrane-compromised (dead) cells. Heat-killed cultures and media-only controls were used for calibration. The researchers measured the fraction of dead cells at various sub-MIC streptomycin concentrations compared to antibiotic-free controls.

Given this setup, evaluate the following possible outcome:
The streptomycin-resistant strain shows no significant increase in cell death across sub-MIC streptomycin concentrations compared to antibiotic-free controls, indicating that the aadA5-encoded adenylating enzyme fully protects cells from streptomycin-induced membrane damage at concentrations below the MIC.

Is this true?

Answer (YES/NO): NO